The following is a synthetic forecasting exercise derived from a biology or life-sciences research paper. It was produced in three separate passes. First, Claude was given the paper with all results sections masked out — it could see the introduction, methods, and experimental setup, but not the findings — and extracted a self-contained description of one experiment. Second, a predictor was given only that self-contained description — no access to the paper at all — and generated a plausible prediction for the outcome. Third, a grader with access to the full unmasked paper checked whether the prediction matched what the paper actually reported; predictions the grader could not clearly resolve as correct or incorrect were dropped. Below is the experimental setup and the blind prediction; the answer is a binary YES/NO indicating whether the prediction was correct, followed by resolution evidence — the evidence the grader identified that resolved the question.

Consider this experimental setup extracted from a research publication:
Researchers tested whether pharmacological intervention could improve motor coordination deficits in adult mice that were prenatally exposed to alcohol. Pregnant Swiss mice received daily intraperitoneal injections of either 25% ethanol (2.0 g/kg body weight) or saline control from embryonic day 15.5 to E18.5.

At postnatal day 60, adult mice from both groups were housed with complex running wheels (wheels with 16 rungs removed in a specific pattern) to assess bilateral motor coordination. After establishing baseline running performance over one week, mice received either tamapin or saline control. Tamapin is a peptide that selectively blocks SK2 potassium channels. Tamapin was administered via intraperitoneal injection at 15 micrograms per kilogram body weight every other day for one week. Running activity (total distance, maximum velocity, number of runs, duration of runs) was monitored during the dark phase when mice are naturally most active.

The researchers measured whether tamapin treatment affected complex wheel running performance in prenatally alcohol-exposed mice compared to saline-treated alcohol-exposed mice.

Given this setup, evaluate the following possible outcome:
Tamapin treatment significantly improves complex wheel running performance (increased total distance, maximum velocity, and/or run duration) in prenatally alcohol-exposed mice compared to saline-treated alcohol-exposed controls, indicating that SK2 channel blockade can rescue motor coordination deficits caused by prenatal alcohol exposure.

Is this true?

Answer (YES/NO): NO